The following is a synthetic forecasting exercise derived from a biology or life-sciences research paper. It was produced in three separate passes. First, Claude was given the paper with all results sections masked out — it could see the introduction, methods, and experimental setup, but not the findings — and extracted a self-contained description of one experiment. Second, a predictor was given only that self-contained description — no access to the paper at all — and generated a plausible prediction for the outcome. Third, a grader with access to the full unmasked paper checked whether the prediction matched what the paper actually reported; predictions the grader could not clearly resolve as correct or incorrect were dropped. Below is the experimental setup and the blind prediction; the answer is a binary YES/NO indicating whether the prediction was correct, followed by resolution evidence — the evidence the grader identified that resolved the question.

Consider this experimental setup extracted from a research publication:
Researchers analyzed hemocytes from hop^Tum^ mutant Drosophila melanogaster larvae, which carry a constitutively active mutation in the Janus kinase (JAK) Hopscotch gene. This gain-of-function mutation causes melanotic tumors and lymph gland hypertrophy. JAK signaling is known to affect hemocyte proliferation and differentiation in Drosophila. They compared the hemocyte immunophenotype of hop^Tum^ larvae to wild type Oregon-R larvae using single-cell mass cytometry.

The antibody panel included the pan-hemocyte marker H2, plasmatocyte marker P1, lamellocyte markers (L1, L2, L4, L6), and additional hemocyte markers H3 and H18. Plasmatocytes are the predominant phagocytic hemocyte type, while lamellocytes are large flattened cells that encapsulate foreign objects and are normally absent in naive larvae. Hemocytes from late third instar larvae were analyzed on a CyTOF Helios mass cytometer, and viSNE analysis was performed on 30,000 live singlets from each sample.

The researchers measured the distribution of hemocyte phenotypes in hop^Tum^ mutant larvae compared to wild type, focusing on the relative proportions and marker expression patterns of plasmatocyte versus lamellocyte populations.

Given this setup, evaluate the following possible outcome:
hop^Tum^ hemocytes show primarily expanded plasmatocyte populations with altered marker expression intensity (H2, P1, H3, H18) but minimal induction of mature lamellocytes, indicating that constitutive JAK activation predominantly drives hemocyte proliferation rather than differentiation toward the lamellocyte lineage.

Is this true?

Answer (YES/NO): NO